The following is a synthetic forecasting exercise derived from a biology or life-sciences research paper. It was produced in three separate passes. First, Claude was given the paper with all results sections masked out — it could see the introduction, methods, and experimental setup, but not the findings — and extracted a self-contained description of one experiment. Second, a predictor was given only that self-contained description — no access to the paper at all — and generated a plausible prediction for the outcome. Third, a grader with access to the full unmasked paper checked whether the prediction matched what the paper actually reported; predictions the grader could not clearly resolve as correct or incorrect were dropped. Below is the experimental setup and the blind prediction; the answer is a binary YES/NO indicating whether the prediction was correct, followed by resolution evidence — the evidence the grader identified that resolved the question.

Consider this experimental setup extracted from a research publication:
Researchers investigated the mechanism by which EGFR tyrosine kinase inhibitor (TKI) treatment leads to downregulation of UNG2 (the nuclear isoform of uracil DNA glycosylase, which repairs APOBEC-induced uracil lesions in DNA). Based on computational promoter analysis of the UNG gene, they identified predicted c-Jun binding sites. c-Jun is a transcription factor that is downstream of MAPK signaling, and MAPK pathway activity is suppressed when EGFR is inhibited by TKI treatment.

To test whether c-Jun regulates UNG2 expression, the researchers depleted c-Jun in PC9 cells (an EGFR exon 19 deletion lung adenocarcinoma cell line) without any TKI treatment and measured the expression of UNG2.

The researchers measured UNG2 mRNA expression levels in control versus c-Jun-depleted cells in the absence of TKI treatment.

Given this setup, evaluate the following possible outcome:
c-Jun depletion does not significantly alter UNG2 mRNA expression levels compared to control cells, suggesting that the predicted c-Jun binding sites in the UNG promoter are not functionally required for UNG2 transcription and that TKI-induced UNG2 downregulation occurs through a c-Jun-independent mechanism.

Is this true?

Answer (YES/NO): NO